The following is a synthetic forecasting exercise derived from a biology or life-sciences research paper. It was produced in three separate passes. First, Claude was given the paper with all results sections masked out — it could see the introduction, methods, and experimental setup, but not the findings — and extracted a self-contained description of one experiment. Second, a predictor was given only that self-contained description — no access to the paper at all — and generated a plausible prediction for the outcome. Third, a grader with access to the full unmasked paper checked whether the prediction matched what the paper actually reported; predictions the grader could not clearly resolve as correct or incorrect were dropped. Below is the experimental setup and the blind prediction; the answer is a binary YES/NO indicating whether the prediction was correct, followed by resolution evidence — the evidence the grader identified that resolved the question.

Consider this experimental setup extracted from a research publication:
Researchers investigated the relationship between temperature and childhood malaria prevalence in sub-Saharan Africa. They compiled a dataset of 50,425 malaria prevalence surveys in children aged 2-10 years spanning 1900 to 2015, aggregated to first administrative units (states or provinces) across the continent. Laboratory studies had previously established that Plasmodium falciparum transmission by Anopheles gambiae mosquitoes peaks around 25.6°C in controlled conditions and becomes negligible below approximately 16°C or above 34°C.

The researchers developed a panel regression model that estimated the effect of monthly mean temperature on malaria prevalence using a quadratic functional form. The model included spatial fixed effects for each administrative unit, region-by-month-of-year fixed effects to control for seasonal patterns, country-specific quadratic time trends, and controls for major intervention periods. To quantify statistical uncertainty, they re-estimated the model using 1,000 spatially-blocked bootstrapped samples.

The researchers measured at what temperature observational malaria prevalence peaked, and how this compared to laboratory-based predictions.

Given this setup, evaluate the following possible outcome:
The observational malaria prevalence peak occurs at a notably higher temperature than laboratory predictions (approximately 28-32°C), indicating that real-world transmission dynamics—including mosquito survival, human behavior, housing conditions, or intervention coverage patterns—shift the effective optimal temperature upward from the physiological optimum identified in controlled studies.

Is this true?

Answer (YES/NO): NO